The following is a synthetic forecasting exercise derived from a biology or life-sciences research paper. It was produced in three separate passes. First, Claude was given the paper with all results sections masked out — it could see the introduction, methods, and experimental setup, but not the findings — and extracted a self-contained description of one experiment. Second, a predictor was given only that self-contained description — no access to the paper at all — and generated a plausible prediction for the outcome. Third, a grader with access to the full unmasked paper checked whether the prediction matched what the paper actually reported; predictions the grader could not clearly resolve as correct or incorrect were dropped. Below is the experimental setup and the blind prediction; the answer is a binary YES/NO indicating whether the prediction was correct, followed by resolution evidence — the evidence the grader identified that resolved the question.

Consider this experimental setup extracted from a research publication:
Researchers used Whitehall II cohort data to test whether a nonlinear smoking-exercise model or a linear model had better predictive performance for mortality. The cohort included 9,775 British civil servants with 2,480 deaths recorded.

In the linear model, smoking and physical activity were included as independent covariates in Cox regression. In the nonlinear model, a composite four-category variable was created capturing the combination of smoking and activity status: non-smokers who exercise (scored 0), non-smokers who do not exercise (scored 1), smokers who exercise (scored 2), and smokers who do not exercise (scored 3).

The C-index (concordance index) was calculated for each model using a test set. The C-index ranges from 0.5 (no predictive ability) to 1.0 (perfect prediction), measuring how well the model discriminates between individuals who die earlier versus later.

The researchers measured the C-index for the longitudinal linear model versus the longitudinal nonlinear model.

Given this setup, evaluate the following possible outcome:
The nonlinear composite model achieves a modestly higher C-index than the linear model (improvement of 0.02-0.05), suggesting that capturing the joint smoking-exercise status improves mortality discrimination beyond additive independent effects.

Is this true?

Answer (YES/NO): YES